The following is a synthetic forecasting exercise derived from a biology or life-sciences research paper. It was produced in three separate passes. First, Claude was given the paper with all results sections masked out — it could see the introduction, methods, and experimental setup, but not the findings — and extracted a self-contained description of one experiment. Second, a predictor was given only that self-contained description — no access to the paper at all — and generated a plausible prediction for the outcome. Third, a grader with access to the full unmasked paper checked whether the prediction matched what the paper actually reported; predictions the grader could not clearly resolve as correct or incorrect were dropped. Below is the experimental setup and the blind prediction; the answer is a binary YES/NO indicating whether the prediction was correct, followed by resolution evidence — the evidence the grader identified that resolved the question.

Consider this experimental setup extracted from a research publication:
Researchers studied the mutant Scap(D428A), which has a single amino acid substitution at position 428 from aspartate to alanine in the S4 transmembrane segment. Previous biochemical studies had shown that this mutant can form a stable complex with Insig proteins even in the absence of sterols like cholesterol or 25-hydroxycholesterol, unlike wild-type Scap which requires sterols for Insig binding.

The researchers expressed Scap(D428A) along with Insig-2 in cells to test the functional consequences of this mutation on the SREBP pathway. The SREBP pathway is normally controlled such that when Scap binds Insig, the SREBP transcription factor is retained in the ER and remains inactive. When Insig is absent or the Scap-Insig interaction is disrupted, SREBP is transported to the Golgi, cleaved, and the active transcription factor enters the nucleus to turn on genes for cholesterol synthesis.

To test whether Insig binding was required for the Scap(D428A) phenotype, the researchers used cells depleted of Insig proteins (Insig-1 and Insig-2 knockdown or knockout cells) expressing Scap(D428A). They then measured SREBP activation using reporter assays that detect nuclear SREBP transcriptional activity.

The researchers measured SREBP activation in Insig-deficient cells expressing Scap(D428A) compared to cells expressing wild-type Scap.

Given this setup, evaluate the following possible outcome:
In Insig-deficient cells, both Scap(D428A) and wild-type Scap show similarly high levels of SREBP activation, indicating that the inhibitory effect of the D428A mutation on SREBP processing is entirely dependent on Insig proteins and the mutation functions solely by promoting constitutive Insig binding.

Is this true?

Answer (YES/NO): NO